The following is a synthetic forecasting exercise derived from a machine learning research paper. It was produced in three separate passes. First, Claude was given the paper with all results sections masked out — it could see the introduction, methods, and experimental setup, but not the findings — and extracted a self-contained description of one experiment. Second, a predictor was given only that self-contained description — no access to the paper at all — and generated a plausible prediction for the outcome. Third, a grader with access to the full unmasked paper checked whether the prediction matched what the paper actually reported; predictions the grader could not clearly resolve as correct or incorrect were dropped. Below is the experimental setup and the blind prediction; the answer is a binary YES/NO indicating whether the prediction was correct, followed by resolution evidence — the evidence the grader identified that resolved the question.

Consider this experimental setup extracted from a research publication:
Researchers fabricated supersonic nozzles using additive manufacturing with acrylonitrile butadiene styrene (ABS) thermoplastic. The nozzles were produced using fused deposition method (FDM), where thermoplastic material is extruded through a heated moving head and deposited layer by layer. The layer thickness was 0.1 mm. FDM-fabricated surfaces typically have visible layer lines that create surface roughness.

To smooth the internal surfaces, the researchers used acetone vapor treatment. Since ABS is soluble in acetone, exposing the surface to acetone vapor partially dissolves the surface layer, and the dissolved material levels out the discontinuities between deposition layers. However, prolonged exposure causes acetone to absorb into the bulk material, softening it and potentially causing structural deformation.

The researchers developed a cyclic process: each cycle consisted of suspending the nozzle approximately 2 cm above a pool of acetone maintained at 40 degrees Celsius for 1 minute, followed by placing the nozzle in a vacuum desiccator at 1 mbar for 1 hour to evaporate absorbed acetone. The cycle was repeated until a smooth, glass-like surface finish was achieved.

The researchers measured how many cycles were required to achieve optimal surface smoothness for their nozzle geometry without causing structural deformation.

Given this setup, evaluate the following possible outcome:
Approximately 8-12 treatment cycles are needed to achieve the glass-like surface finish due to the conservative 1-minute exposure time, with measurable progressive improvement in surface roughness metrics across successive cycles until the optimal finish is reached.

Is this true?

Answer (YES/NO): NO